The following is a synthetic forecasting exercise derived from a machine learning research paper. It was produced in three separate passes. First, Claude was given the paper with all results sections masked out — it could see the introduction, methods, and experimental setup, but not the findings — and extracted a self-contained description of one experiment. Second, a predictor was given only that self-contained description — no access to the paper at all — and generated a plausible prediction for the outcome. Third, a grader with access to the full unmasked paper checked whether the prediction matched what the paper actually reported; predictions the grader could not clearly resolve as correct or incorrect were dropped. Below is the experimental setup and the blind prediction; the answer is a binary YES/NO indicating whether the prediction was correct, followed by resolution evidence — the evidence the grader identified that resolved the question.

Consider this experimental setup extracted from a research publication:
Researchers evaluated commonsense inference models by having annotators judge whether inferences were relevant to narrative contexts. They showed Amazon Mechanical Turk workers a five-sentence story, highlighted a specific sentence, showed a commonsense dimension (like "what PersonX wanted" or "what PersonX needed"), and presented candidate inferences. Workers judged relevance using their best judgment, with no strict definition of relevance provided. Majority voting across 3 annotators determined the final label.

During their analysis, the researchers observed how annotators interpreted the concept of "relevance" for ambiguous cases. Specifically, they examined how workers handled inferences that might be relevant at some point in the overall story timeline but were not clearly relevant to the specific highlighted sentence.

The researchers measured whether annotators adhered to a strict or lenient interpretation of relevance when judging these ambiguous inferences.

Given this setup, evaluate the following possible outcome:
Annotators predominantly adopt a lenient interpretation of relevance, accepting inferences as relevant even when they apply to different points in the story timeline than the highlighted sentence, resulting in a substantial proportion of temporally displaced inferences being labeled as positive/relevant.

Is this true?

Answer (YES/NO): NO